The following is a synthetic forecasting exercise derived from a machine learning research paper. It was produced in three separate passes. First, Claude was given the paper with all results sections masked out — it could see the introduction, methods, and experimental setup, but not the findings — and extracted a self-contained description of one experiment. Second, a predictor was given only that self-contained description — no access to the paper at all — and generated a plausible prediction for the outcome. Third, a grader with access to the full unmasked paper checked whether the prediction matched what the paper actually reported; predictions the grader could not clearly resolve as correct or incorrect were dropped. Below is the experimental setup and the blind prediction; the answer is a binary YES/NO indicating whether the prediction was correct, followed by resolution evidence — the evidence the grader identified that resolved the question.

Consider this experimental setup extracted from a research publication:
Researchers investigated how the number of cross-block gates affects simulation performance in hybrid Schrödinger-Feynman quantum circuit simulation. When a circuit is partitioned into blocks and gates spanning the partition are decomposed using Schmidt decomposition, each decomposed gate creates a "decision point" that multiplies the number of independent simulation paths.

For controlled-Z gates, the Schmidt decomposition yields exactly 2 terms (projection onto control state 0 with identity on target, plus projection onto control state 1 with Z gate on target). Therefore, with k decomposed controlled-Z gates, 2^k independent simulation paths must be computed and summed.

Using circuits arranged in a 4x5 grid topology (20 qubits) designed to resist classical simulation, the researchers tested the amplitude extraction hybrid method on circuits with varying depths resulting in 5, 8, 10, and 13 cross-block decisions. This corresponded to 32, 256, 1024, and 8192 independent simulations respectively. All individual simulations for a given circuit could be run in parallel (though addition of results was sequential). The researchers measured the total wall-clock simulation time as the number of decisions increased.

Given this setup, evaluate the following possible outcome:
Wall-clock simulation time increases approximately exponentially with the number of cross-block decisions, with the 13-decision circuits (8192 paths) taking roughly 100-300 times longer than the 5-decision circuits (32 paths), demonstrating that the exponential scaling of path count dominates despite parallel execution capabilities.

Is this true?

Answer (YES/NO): YES